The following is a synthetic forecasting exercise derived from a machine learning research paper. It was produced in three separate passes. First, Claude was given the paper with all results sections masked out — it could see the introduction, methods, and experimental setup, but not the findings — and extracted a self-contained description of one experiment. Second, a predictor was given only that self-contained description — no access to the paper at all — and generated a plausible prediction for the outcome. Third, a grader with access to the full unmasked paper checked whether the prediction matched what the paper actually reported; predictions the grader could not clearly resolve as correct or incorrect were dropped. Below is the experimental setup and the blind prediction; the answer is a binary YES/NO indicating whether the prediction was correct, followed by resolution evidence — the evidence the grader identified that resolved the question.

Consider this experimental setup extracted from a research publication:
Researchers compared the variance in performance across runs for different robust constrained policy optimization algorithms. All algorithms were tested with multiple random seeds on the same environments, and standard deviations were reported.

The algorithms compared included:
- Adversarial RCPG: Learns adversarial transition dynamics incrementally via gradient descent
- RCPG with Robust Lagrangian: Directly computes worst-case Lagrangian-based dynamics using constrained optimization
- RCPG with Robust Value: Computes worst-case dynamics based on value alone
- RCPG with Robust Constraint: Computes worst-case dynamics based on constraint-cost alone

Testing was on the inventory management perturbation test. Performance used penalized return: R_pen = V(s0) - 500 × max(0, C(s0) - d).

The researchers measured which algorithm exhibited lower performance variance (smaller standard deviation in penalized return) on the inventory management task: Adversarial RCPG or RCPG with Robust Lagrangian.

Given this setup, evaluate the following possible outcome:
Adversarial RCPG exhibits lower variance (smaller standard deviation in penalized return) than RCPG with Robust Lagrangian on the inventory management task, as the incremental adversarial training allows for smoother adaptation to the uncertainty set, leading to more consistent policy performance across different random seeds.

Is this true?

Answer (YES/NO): NO